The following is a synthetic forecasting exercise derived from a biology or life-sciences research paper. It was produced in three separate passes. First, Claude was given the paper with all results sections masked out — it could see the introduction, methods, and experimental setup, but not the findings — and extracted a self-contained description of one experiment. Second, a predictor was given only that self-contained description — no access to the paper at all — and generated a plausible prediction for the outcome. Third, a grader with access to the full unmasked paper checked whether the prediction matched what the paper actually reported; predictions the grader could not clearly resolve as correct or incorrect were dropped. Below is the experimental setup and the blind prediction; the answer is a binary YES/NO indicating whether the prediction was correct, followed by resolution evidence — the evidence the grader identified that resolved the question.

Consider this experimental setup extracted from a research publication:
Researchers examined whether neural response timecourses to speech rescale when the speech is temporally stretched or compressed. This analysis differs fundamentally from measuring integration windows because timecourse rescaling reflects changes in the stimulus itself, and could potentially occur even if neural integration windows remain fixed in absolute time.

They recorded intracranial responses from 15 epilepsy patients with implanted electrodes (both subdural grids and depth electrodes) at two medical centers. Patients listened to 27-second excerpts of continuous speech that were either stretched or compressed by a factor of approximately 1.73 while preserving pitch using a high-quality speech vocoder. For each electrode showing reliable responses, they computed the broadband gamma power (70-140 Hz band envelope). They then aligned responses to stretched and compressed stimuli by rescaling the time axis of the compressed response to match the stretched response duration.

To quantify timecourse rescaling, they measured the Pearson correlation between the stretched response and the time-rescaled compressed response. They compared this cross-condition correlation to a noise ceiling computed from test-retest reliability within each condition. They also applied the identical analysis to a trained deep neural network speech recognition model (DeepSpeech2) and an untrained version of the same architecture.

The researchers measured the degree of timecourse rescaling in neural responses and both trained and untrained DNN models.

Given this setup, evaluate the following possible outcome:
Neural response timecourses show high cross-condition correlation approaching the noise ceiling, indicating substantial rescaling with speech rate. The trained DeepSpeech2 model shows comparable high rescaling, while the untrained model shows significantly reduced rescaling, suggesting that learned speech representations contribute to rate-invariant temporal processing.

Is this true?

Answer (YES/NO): NO